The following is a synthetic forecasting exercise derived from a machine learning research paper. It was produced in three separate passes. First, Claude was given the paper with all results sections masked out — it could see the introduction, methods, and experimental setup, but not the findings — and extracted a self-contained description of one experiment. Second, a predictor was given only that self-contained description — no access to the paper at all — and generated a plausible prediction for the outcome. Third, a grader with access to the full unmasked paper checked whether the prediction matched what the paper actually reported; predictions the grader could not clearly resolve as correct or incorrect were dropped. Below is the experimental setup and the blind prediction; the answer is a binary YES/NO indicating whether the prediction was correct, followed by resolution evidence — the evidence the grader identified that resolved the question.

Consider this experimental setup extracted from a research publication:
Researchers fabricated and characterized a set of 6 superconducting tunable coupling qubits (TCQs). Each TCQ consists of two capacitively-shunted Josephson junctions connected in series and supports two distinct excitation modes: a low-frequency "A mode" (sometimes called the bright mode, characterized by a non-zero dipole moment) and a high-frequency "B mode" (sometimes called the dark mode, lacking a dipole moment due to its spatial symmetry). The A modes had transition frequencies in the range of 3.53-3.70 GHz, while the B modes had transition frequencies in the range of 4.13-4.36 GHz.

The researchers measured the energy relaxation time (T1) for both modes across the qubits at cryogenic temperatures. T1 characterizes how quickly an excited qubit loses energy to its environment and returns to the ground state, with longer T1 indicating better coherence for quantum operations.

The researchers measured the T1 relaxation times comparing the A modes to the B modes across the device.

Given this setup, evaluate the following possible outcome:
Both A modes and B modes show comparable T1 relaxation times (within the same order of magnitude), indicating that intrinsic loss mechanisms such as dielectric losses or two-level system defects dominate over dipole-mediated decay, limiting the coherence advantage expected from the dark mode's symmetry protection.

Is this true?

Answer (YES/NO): YES